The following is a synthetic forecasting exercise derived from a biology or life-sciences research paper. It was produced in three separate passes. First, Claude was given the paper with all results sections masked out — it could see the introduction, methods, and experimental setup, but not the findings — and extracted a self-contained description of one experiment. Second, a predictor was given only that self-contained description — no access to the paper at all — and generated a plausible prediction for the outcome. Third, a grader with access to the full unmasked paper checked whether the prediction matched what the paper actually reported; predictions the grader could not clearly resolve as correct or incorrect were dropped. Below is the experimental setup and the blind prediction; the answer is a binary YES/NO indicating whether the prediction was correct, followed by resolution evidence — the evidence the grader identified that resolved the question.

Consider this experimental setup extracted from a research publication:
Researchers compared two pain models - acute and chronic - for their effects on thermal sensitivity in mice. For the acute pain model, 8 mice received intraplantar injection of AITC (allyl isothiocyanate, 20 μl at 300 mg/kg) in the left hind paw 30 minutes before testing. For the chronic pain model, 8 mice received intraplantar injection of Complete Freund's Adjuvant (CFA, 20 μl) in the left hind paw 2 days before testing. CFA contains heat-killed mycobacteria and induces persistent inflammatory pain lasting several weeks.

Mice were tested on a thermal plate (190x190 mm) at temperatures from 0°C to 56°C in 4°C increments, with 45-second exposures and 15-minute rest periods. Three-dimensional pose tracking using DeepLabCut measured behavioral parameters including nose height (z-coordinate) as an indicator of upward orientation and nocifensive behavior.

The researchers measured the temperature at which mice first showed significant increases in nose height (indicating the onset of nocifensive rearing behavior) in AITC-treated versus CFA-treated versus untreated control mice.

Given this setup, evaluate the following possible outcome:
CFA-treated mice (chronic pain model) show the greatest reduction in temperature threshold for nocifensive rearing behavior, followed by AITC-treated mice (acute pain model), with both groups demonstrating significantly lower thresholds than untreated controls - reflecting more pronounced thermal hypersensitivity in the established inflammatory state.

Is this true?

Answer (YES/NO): YES